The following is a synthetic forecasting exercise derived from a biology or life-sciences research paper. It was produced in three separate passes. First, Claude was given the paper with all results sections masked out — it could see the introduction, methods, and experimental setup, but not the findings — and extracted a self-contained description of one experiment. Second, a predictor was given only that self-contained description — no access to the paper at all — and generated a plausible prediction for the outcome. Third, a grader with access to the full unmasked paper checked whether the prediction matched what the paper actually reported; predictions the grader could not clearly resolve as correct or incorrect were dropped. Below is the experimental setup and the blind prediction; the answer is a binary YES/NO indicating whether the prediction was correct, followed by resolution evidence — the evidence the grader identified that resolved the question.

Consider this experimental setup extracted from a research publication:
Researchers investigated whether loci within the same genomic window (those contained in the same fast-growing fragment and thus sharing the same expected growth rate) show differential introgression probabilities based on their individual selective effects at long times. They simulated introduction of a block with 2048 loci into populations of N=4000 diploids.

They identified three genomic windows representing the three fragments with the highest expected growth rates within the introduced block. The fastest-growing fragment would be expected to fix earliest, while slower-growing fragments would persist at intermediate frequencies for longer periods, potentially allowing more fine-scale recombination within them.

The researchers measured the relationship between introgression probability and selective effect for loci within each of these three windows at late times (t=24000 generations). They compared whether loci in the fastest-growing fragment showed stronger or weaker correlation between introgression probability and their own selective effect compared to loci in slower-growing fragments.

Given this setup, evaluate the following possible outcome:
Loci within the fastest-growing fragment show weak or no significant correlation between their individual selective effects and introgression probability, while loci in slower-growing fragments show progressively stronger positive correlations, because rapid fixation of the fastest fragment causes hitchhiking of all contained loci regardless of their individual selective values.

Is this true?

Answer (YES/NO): YES